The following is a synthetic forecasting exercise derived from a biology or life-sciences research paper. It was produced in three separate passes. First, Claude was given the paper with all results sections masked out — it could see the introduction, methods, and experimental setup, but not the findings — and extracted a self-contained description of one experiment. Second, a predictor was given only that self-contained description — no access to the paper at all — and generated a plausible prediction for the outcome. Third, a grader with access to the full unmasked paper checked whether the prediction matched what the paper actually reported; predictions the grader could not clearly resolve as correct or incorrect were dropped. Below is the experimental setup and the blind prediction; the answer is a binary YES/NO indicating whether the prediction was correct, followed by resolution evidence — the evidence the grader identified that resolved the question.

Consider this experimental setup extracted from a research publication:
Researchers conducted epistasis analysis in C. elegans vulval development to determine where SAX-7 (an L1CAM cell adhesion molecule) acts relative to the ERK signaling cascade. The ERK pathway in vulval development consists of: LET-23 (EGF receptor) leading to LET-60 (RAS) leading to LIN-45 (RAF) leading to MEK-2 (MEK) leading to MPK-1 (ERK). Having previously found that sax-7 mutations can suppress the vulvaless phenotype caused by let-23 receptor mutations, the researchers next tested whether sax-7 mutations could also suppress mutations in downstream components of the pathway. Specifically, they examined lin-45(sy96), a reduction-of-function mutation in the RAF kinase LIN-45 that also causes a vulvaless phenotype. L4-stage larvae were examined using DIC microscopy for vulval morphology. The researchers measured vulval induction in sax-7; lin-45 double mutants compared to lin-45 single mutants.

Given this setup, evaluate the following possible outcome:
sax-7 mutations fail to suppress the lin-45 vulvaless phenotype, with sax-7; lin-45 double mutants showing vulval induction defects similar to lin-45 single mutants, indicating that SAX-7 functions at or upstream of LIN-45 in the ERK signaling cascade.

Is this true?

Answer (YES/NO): NO